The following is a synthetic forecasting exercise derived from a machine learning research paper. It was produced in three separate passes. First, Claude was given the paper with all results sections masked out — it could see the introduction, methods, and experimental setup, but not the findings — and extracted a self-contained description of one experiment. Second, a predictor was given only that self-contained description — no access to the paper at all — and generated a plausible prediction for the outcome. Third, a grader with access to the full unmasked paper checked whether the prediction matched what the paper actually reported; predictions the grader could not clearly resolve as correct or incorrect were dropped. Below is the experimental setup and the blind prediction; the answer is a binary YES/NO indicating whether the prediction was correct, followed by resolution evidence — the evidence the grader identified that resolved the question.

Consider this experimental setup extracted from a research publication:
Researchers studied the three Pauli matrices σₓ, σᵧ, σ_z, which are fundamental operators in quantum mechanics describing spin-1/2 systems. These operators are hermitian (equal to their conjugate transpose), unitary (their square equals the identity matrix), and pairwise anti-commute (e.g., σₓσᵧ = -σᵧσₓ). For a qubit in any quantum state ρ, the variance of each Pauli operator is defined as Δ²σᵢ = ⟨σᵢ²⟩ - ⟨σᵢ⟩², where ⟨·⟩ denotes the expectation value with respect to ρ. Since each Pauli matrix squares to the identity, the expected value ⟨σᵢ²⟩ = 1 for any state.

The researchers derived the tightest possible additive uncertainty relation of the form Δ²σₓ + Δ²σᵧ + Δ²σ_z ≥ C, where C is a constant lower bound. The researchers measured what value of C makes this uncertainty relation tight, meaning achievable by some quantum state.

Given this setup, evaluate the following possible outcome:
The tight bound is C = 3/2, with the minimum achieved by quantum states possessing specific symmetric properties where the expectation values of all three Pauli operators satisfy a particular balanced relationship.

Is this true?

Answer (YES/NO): NO